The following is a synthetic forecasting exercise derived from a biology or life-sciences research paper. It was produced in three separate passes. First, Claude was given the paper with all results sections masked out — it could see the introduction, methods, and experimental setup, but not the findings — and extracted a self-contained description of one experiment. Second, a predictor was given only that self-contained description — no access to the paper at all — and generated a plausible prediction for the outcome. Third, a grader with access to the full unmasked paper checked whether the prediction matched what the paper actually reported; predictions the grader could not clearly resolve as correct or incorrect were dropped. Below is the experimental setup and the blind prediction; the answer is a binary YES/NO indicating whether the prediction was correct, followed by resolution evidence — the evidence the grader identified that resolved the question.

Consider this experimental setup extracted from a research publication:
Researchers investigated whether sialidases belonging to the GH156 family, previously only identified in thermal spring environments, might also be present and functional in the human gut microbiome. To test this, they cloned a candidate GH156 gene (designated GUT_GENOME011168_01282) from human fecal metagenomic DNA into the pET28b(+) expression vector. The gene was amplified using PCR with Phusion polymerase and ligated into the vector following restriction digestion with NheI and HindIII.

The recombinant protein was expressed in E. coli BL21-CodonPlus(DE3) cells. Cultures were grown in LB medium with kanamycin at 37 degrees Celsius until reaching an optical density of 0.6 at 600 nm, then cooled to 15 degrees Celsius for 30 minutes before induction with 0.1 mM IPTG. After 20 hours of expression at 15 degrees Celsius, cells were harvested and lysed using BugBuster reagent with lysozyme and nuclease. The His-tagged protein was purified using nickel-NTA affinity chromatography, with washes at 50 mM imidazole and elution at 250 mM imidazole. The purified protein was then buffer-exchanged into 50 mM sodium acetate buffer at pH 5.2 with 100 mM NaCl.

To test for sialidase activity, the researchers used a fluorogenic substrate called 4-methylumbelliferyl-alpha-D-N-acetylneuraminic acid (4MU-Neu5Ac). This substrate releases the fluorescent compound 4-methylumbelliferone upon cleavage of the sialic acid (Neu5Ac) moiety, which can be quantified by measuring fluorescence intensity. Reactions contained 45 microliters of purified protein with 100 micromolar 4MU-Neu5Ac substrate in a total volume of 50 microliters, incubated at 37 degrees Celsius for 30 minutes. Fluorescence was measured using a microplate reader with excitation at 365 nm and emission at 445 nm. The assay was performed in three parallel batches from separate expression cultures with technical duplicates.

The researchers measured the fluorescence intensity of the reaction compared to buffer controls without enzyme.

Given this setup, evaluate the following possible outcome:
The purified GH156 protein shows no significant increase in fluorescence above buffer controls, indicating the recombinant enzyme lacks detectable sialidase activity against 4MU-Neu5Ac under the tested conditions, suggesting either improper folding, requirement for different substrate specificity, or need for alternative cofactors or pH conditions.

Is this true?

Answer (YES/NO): NO